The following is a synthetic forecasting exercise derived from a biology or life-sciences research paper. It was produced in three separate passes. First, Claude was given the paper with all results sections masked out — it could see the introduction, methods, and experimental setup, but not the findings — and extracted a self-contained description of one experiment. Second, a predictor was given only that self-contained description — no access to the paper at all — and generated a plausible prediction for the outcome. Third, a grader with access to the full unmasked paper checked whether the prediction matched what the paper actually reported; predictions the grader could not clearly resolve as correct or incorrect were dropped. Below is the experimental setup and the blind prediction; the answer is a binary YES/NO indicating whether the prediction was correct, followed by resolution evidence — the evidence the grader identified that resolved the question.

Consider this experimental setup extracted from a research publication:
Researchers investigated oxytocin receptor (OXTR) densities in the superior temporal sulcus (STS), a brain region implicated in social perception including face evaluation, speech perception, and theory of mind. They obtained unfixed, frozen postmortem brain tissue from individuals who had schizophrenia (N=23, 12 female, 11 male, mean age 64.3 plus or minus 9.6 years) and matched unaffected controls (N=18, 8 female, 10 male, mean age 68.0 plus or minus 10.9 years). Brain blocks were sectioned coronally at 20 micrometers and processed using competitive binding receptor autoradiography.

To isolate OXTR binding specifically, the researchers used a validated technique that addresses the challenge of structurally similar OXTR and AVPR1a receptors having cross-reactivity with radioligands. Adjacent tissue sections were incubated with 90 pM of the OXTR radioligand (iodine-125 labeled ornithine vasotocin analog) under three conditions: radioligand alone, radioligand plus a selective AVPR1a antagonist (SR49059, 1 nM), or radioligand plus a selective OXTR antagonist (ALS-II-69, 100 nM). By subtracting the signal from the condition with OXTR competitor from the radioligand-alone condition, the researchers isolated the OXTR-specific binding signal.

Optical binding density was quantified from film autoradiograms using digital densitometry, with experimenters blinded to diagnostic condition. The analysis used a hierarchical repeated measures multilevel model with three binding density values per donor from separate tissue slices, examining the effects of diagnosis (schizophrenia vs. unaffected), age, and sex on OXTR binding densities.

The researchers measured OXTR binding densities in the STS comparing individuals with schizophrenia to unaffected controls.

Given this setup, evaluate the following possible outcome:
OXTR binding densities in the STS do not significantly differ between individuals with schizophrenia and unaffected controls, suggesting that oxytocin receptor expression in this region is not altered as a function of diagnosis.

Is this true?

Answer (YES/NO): YES